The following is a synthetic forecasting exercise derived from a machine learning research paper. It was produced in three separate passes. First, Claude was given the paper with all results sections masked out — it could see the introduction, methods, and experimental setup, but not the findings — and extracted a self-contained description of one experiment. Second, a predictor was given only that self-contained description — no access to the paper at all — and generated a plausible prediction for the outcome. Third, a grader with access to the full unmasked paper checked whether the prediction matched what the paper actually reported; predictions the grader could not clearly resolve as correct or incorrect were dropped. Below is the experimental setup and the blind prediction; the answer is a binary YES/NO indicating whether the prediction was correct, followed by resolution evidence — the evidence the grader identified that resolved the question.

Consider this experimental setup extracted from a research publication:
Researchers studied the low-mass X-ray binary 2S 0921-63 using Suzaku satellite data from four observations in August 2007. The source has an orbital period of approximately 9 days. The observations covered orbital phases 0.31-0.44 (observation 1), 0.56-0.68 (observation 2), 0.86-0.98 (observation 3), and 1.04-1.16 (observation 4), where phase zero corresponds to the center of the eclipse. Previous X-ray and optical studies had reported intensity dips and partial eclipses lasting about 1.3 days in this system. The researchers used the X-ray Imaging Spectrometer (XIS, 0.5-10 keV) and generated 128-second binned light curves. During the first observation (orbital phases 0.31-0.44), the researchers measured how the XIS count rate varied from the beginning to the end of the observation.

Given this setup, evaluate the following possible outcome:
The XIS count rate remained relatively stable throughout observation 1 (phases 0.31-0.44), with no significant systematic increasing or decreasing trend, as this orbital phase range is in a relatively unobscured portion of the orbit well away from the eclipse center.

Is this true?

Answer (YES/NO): NO